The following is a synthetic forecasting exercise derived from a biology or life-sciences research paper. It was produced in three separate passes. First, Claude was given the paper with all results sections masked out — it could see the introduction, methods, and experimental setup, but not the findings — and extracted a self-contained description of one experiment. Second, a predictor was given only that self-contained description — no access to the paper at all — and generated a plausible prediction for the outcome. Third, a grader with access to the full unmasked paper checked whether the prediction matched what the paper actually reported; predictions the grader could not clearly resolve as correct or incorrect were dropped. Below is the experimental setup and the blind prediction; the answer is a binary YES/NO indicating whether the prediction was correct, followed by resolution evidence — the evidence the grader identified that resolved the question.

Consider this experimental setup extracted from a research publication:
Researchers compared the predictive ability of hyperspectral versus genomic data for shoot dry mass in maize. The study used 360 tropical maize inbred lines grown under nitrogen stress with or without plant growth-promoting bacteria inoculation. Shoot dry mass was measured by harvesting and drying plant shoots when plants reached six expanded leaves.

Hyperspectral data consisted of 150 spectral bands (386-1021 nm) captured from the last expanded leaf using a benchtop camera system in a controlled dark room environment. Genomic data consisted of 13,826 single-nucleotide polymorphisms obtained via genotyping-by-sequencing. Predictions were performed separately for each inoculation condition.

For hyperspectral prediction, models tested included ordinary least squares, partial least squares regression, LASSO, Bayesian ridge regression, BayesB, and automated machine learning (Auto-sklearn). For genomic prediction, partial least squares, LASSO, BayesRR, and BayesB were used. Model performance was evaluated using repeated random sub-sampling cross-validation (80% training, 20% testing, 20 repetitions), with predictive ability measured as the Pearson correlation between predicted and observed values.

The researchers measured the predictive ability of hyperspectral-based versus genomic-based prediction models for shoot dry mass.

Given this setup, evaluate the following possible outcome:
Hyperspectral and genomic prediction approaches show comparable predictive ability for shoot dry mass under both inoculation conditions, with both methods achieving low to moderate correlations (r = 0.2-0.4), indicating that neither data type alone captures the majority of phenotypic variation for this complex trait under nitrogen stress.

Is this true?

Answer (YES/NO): NO